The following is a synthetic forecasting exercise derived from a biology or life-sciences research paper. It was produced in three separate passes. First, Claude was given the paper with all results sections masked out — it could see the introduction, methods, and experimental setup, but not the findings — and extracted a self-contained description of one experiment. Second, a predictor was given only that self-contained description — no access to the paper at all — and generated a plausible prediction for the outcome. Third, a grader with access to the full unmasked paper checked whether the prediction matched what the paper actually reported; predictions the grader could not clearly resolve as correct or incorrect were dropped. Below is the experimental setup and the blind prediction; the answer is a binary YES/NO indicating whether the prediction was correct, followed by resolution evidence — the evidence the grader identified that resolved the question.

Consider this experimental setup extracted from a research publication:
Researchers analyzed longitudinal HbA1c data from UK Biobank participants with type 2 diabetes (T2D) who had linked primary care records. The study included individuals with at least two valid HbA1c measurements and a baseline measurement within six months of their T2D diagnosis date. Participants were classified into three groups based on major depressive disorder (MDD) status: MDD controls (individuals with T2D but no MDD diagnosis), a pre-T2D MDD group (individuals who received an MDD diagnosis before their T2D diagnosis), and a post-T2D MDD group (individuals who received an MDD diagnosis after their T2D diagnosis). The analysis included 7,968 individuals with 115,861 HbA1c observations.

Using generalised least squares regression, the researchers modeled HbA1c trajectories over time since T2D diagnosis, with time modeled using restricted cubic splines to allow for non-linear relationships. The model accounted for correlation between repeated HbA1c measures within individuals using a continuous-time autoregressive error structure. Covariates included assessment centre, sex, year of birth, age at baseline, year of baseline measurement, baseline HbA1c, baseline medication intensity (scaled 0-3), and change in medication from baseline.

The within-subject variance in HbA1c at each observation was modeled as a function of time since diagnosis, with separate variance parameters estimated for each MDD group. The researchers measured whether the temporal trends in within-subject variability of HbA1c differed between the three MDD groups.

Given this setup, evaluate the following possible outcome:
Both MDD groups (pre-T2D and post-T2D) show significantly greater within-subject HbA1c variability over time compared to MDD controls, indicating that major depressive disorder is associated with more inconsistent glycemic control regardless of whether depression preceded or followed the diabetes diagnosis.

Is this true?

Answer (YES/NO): NO